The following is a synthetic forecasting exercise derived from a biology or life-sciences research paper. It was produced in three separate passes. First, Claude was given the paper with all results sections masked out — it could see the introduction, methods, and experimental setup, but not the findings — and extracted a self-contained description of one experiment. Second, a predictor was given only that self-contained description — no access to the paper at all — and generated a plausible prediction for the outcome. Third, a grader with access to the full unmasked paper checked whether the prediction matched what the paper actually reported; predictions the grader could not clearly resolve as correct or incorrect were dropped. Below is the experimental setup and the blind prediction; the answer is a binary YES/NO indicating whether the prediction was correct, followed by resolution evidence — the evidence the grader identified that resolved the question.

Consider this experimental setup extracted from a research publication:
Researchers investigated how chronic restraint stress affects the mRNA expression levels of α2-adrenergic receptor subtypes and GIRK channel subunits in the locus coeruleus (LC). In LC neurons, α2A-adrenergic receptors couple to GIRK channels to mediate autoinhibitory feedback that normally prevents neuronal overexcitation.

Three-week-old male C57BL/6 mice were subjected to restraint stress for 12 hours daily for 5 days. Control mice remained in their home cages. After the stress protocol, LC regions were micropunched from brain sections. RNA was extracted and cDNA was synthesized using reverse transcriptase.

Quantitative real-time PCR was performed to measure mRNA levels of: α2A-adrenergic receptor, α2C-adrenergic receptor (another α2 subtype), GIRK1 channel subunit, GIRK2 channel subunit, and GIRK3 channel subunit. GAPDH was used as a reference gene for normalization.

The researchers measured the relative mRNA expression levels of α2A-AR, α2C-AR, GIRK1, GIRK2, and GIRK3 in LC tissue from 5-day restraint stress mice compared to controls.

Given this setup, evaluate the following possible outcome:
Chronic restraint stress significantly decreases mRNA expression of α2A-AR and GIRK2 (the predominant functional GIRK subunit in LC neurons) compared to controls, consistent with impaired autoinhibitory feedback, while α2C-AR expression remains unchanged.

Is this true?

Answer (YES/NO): NO